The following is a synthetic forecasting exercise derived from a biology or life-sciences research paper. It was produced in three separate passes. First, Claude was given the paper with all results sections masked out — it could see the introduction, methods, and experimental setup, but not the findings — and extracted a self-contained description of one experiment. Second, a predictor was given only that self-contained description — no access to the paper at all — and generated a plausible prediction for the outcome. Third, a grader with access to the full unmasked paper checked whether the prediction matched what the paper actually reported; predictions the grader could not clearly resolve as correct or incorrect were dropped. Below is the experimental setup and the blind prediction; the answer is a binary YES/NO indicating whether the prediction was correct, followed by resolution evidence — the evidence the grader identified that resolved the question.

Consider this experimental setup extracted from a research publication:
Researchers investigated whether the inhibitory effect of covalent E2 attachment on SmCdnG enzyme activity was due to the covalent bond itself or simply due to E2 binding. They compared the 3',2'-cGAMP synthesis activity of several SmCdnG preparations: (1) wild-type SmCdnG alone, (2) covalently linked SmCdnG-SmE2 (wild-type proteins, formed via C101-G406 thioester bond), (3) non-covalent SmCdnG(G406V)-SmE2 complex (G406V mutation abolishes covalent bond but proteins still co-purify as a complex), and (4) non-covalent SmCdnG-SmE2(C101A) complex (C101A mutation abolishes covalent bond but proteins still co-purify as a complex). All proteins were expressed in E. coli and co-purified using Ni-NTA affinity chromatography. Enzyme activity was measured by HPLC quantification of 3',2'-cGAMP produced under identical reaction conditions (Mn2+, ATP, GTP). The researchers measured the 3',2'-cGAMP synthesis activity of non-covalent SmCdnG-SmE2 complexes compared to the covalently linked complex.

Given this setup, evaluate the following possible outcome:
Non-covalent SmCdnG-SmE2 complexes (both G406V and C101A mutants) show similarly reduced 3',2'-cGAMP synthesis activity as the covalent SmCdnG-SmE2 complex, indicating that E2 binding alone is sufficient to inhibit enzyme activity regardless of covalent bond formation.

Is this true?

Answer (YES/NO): NO